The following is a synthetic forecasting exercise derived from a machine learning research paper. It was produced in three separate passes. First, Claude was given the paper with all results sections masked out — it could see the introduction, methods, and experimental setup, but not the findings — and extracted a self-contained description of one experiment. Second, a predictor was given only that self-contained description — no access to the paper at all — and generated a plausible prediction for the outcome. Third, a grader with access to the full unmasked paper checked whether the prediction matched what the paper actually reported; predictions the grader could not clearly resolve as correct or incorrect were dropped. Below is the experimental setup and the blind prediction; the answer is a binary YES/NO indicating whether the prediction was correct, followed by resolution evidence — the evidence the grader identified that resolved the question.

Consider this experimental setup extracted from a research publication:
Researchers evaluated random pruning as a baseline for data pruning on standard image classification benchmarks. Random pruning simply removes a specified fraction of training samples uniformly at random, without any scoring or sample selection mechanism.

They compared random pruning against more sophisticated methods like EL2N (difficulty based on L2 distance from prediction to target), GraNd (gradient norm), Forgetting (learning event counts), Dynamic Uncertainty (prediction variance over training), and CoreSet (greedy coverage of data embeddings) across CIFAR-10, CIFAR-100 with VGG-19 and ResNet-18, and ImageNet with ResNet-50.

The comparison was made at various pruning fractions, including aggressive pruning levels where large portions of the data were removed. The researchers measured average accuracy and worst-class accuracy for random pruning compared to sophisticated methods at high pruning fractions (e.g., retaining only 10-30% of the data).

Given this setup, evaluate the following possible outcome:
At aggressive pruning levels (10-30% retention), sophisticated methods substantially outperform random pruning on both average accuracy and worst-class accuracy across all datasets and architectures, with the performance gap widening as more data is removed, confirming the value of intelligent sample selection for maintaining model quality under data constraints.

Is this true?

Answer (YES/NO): NO